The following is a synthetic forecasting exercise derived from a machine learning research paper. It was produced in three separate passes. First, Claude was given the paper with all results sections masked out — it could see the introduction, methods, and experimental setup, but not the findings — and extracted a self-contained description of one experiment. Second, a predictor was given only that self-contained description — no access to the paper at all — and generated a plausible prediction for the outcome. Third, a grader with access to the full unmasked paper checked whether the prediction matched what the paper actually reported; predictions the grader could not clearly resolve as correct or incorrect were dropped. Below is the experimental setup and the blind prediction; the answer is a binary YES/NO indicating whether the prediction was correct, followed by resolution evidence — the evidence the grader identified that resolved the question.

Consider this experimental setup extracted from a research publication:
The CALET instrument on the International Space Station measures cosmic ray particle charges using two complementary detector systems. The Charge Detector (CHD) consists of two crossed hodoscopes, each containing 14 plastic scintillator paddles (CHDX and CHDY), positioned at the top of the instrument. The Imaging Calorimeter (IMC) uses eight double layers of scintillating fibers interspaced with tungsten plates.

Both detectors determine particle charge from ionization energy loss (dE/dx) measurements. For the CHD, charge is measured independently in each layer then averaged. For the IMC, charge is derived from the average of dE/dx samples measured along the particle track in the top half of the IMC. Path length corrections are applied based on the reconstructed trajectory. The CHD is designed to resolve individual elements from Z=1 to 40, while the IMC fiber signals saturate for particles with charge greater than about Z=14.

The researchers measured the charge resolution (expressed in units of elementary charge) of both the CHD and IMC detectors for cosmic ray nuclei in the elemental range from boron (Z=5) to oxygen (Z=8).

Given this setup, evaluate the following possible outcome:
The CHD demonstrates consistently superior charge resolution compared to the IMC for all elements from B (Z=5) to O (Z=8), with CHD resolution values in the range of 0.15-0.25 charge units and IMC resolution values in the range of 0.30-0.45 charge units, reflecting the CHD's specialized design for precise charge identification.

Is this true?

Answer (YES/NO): NO